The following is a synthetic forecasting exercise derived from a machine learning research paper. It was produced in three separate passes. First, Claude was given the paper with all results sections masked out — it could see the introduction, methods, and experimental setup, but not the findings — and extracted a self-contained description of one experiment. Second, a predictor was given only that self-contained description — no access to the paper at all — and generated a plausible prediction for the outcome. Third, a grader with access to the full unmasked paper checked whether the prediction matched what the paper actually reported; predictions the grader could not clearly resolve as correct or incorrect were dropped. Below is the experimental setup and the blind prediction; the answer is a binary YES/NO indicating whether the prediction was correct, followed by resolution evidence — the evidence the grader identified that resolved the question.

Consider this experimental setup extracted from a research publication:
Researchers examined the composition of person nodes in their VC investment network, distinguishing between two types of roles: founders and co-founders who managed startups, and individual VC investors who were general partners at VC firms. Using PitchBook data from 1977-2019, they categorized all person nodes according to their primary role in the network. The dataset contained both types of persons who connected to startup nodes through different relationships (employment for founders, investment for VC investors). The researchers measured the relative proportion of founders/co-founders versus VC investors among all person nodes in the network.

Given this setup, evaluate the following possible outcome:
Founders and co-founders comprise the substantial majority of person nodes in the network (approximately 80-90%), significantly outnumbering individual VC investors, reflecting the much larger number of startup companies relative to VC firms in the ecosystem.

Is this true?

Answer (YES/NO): YES